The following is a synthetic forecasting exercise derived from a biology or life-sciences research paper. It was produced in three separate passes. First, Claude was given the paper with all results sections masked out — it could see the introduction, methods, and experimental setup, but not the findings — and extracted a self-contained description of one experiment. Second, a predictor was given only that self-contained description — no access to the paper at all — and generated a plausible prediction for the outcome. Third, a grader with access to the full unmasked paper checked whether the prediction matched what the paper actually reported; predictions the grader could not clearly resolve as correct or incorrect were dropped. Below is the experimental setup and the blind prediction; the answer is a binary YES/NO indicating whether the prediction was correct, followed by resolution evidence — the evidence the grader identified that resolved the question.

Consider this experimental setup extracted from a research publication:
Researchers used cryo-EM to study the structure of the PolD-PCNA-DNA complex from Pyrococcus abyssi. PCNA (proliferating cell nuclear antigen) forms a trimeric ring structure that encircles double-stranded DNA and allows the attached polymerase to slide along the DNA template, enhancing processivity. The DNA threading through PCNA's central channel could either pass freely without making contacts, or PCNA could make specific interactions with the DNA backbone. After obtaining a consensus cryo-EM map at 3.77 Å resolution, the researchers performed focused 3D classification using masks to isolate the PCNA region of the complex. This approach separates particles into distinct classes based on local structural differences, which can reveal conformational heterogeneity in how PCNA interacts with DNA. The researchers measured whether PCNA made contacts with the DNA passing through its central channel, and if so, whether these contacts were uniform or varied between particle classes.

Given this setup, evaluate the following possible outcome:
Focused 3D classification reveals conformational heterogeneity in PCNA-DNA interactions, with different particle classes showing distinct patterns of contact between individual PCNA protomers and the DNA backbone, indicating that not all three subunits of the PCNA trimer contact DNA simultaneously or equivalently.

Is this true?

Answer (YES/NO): YES